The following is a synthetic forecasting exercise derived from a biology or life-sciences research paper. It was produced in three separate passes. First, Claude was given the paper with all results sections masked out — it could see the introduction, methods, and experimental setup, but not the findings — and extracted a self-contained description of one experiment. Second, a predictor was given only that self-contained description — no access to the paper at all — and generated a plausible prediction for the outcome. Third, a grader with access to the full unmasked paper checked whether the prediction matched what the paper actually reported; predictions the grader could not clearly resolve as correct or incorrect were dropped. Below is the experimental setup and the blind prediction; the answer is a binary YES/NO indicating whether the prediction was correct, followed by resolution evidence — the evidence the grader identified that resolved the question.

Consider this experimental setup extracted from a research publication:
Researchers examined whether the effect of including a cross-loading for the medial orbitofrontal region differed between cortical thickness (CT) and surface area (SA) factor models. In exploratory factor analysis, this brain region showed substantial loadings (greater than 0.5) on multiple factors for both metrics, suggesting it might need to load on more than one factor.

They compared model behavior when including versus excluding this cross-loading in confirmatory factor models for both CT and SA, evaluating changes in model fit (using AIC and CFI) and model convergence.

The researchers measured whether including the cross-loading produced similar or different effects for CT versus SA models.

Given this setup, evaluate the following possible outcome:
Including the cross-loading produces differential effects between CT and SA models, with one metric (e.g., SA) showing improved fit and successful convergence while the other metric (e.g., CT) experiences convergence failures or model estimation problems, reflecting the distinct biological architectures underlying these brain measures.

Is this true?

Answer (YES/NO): NO